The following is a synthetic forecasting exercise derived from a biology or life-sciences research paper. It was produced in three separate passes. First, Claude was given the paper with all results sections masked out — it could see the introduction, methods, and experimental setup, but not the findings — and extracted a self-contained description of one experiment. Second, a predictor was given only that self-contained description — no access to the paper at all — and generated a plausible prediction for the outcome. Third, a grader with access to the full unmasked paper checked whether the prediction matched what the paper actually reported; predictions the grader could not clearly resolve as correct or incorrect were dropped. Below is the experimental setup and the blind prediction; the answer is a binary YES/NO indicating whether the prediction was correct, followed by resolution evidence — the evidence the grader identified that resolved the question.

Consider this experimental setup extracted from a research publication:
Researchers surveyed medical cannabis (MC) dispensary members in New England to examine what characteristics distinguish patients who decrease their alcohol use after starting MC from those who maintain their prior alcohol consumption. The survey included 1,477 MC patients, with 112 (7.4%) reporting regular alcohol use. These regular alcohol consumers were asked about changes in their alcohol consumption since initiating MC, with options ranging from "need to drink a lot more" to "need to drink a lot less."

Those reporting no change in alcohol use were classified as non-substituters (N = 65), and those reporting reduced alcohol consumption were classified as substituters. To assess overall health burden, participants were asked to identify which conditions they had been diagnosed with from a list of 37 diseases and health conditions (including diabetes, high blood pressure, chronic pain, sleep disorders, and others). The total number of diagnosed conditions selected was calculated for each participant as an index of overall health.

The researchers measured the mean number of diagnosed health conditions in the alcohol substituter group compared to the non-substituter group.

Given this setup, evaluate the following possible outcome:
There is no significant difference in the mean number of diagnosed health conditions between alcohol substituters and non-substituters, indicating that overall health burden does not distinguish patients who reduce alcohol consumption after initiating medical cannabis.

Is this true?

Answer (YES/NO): NO